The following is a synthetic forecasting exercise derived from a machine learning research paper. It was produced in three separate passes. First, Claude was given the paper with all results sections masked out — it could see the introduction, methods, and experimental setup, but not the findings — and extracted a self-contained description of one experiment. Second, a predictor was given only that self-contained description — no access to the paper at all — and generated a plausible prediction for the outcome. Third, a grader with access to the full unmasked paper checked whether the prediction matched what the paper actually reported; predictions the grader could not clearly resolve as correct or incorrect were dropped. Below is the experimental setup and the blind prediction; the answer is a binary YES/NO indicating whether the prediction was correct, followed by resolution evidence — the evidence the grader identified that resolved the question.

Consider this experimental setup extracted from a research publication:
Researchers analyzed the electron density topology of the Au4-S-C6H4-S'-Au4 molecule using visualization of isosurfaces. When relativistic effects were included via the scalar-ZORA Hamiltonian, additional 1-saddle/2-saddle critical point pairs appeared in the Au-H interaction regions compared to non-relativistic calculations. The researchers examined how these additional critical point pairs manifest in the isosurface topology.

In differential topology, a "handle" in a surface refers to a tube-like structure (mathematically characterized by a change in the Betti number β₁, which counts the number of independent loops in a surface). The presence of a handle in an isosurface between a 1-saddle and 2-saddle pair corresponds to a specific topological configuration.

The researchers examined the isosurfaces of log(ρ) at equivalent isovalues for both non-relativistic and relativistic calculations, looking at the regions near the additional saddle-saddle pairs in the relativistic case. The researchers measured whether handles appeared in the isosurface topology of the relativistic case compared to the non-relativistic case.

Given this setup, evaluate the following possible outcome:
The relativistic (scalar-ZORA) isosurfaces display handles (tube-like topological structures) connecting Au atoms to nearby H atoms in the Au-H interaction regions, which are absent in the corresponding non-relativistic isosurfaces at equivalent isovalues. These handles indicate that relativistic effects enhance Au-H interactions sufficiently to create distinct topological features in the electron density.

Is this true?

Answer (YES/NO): YES